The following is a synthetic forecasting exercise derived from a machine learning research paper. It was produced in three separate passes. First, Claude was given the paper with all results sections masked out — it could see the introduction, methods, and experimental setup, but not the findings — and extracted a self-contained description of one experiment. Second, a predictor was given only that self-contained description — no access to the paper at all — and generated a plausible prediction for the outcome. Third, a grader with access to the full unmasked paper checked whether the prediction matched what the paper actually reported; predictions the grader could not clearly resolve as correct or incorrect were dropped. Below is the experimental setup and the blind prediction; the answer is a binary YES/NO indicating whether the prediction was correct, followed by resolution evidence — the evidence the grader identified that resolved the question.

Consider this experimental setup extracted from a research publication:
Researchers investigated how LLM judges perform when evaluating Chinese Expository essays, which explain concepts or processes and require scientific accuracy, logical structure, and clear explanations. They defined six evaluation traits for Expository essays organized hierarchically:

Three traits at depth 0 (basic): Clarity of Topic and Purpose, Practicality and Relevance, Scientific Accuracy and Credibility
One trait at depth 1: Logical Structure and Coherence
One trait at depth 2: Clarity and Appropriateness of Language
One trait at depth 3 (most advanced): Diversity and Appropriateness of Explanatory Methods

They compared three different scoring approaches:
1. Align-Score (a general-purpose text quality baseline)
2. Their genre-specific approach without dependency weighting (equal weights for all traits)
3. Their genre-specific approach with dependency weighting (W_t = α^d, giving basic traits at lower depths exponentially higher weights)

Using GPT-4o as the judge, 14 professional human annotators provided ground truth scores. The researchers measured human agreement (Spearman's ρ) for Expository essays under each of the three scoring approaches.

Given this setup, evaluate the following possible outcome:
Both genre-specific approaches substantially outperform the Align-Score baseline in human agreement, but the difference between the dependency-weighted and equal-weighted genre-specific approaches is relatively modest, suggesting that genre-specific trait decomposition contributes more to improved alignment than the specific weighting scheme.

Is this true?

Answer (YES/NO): NO